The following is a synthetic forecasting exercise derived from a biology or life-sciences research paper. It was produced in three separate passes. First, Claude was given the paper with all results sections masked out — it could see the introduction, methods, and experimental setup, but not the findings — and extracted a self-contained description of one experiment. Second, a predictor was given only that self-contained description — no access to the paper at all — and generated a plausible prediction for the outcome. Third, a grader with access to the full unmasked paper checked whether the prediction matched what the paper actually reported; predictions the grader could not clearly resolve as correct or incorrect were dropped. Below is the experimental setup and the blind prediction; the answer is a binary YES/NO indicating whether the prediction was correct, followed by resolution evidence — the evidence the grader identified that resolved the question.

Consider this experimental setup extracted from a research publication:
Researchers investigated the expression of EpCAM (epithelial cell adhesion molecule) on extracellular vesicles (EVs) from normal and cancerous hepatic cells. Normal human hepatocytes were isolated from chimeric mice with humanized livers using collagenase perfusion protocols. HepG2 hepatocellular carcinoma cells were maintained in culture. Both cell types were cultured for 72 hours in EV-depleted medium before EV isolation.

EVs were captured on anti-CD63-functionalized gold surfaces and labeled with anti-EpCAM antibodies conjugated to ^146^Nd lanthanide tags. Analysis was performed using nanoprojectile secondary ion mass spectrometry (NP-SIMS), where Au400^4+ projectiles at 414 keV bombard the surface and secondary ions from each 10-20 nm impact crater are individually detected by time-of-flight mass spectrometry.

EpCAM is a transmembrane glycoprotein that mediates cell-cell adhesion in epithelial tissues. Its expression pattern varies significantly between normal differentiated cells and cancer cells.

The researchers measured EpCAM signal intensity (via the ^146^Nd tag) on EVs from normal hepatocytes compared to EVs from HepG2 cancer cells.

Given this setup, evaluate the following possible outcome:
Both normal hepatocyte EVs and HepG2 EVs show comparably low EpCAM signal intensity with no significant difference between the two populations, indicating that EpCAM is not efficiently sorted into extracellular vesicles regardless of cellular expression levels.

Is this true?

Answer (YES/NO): NO